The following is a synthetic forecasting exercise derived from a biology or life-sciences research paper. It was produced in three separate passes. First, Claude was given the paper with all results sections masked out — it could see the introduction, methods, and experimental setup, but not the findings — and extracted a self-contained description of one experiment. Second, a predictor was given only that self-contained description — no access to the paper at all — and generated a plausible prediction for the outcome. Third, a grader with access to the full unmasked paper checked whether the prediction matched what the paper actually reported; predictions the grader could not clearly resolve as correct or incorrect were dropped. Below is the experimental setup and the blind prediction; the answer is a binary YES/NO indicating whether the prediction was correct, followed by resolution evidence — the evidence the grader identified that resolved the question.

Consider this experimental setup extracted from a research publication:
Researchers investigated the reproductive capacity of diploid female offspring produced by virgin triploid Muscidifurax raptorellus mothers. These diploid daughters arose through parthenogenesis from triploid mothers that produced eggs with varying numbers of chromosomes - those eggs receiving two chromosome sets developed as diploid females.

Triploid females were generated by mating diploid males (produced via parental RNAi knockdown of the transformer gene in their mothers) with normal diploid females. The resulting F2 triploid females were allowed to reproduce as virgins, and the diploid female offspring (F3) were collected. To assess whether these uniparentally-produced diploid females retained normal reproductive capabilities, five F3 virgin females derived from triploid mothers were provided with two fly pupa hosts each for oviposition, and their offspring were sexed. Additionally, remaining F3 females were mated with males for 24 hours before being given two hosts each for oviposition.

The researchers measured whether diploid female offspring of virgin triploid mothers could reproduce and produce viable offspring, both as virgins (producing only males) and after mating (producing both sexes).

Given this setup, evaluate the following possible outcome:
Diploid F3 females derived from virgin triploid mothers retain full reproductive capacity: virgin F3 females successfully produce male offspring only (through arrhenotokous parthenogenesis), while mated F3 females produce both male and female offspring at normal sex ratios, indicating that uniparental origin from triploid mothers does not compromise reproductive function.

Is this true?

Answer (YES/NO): YES